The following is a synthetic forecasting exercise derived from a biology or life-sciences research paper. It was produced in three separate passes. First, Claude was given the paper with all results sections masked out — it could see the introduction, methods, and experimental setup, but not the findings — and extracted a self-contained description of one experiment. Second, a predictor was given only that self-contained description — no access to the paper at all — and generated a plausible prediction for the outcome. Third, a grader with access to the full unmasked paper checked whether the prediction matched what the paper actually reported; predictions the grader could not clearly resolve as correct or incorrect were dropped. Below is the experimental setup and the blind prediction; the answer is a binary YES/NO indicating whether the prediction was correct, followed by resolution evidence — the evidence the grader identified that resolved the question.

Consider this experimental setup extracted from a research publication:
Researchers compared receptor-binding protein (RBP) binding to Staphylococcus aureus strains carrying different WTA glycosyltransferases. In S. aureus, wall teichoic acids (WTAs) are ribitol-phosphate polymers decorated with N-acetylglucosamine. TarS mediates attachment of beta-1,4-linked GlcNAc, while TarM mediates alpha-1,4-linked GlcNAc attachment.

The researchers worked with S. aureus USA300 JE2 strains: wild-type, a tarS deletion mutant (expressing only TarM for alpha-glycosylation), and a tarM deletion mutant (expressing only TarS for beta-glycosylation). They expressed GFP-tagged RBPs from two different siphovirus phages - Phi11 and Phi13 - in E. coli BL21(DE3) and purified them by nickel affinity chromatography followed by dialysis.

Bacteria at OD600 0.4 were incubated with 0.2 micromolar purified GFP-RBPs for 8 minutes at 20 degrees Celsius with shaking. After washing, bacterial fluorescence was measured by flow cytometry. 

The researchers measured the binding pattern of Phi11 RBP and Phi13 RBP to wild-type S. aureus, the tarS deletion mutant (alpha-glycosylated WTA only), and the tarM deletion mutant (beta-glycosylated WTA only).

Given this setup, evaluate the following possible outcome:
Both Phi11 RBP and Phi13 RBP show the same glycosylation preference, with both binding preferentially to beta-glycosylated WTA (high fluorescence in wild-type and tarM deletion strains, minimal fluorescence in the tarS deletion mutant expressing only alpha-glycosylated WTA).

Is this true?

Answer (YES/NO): NO